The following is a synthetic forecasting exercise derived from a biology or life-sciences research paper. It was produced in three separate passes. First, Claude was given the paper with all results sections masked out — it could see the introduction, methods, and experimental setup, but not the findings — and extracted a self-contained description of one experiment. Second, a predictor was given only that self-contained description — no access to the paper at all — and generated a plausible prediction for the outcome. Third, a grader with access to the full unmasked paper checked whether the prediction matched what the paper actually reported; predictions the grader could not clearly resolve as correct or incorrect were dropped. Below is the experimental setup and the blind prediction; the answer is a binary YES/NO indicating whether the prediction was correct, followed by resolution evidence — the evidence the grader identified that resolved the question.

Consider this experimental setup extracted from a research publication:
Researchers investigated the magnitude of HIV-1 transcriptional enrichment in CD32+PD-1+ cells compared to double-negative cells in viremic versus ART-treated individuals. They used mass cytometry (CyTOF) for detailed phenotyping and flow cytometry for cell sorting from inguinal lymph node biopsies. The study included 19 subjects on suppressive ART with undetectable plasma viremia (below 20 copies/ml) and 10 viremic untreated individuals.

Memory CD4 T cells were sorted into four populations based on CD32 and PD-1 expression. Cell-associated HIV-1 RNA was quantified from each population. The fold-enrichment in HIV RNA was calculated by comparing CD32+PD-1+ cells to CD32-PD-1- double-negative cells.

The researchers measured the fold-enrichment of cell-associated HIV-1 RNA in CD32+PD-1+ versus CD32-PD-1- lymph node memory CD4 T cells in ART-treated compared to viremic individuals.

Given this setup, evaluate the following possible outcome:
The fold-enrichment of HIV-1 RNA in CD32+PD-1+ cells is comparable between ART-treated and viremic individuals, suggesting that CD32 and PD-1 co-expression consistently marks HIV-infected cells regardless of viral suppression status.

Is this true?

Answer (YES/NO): NO